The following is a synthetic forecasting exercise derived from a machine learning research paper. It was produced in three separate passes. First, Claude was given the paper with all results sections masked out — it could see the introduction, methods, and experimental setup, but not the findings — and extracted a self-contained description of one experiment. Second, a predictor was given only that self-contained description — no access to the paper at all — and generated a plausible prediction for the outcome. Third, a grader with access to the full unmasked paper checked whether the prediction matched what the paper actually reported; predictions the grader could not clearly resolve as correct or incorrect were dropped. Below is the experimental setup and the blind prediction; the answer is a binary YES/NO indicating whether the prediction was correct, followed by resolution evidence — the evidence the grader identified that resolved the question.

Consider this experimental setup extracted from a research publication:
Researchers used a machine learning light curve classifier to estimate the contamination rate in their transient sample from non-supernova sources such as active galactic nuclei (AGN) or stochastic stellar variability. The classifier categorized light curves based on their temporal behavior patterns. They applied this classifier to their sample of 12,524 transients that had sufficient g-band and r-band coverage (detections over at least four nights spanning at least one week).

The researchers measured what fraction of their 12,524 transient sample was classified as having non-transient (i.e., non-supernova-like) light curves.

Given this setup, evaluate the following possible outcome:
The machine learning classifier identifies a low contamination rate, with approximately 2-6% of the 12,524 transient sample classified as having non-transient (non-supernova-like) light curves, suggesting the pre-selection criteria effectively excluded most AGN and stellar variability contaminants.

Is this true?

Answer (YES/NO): NO